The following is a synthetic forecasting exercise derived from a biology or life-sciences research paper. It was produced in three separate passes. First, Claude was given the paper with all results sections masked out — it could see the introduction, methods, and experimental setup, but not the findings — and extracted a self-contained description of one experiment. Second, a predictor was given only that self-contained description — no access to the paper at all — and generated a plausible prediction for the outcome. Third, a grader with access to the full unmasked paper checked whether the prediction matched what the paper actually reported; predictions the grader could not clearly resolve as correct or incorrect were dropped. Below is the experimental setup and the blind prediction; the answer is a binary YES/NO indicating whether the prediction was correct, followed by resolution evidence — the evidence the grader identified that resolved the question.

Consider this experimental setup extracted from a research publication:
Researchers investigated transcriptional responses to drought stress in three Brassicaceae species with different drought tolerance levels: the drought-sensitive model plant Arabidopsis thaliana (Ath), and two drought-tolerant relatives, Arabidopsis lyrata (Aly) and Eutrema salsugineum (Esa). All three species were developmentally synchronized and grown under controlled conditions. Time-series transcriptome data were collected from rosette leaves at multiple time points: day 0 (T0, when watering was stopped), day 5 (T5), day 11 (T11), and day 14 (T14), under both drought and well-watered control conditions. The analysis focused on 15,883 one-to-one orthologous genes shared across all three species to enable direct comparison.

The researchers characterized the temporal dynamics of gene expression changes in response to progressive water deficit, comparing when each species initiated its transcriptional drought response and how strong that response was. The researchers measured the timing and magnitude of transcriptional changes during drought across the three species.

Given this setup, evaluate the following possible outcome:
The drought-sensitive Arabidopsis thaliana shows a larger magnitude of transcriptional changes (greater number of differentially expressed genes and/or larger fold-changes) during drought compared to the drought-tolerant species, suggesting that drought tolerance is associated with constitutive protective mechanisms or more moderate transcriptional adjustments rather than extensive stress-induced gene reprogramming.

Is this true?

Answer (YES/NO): NO